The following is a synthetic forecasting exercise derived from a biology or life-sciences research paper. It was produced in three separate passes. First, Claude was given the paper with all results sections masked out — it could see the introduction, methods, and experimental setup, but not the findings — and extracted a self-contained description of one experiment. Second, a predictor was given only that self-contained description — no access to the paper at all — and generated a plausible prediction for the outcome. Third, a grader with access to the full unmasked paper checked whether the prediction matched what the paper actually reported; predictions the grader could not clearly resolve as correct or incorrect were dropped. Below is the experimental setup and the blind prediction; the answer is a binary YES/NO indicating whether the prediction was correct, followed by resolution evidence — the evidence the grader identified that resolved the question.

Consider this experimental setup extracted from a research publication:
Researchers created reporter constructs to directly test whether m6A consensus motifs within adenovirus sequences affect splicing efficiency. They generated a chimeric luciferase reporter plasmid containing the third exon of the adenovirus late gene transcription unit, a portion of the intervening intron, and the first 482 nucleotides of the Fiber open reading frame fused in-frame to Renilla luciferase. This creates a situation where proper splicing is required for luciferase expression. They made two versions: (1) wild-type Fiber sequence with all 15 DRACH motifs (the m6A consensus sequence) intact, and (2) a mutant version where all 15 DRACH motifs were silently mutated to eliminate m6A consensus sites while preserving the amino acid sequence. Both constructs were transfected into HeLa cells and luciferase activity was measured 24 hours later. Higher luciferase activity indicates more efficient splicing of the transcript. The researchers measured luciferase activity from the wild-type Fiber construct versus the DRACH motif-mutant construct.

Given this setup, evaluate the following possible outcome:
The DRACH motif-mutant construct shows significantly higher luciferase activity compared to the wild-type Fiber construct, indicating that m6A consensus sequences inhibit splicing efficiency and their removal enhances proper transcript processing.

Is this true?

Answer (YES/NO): NO